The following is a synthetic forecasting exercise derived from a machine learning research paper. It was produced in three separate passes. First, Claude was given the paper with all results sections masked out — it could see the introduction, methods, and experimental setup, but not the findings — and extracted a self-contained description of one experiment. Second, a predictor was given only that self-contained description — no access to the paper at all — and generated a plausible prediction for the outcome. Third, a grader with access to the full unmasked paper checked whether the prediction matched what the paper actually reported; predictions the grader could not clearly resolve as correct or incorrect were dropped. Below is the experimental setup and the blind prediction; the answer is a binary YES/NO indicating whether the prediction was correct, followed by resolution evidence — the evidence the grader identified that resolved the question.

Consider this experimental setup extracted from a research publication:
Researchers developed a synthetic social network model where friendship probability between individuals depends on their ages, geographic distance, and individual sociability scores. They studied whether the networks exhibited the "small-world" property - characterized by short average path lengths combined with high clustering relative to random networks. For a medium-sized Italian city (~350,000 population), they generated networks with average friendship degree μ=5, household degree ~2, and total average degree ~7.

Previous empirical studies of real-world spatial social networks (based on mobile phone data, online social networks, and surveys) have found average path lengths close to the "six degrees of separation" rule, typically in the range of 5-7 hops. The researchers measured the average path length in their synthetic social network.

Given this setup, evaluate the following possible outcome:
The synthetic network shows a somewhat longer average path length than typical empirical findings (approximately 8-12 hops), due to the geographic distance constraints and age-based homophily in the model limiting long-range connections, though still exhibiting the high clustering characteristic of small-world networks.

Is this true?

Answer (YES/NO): NO